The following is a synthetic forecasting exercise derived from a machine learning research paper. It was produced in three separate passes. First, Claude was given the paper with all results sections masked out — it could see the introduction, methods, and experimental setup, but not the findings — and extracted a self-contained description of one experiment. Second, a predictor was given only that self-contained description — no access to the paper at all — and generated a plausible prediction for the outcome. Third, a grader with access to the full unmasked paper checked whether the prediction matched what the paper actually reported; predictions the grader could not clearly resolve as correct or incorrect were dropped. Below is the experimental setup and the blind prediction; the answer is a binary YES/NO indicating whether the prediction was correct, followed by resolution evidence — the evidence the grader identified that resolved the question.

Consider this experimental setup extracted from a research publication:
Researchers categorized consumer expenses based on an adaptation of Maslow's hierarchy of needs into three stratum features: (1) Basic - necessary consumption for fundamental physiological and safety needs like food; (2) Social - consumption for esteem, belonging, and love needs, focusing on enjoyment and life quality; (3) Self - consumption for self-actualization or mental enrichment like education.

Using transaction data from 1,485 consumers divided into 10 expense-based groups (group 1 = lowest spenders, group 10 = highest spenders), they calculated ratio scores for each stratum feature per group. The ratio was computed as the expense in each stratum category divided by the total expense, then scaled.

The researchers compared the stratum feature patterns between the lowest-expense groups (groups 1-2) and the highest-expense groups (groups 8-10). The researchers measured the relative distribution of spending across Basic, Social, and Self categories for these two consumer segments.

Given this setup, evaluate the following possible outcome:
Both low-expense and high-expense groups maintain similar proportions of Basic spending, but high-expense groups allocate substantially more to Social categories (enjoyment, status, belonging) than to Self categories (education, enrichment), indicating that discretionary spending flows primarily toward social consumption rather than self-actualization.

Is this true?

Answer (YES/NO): NO